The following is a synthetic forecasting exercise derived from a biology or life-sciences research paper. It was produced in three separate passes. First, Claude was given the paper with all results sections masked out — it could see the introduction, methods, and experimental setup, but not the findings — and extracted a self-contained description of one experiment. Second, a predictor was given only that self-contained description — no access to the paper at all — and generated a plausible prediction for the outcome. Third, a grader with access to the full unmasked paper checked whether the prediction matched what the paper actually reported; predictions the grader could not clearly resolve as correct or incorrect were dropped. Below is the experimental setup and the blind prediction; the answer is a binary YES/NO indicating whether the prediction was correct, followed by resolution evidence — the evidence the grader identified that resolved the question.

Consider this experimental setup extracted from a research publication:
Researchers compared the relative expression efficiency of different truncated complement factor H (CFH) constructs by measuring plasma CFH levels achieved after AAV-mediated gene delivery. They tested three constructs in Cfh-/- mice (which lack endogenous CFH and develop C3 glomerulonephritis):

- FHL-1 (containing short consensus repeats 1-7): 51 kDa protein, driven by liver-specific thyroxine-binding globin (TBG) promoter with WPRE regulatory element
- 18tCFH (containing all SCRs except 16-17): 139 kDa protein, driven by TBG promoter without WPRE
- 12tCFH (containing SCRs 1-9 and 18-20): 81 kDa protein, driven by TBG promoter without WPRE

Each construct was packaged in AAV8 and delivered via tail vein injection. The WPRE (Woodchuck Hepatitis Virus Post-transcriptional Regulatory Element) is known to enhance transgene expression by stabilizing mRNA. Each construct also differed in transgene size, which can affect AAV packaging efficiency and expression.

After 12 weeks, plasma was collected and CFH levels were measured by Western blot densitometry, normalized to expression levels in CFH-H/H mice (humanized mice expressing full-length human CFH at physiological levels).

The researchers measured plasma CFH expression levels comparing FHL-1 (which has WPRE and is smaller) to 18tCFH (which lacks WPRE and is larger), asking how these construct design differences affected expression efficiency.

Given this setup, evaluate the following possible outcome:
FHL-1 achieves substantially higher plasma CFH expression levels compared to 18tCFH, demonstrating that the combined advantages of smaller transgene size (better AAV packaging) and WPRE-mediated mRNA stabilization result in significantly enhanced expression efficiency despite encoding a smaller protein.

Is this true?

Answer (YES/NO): YES